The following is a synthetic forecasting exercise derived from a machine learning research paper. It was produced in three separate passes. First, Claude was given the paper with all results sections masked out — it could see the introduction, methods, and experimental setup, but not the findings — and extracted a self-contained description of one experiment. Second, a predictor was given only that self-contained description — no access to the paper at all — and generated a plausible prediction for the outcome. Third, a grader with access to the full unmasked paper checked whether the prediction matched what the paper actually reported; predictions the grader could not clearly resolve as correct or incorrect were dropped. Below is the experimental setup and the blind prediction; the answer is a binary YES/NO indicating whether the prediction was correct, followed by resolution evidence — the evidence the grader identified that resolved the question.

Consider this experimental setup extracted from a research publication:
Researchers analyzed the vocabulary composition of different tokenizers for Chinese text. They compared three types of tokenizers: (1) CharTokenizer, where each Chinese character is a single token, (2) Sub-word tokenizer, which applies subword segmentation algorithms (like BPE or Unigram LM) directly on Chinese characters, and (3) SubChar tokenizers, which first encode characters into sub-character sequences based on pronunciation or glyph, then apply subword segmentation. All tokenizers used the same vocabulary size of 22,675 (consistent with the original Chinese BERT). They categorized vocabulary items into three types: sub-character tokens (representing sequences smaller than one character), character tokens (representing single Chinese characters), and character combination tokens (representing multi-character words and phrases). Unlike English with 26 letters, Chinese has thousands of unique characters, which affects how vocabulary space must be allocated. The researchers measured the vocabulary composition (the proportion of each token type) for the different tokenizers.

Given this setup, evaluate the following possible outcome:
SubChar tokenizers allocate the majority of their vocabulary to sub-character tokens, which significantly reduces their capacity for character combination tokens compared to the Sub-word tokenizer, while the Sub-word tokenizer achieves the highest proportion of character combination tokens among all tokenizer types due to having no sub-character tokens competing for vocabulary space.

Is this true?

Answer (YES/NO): NO